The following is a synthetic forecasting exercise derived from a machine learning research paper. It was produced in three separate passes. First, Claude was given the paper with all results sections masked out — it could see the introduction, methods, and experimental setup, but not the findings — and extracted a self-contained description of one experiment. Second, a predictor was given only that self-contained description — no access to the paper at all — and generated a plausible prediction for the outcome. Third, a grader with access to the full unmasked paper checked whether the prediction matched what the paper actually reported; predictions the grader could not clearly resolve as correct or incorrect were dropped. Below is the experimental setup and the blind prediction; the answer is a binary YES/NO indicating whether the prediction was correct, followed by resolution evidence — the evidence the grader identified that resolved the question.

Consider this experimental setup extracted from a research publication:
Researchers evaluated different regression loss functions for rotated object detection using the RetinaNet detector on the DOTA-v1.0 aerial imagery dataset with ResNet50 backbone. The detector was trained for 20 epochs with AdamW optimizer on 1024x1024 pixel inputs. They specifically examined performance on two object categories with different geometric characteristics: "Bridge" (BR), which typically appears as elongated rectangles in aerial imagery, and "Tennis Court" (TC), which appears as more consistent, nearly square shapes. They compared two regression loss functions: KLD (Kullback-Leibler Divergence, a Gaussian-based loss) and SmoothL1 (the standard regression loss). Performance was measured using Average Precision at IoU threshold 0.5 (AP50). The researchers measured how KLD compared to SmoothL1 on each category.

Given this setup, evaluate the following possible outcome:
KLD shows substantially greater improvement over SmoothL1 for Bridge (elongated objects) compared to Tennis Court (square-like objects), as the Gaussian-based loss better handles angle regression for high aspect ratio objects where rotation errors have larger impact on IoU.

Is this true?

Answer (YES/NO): YES